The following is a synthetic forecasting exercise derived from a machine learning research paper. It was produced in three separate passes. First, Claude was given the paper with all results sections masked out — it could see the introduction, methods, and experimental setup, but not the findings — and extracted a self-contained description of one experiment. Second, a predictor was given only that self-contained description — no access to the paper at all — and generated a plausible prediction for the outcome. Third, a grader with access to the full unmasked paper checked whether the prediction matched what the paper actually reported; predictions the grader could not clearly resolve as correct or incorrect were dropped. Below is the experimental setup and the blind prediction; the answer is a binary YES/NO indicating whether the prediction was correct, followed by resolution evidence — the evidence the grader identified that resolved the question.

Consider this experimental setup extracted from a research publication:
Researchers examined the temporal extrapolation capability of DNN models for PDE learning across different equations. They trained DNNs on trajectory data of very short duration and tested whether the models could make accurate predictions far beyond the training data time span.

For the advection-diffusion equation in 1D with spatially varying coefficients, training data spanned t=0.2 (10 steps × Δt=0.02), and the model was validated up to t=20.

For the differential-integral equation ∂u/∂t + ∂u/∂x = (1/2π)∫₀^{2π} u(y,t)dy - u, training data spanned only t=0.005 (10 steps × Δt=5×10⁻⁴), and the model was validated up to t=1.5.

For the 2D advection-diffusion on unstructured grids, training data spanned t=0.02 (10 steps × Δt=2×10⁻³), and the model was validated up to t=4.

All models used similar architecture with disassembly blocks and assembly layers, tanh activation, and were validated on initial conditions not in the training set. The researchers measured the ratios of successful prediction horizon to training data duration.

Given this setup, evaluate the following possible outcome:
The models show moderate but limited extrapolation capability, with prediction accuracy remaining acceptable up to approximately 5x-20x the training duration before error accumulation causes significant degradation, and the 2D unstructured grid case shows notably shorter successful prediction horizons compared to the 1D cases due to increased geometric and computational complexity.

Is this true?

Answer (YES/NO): NO